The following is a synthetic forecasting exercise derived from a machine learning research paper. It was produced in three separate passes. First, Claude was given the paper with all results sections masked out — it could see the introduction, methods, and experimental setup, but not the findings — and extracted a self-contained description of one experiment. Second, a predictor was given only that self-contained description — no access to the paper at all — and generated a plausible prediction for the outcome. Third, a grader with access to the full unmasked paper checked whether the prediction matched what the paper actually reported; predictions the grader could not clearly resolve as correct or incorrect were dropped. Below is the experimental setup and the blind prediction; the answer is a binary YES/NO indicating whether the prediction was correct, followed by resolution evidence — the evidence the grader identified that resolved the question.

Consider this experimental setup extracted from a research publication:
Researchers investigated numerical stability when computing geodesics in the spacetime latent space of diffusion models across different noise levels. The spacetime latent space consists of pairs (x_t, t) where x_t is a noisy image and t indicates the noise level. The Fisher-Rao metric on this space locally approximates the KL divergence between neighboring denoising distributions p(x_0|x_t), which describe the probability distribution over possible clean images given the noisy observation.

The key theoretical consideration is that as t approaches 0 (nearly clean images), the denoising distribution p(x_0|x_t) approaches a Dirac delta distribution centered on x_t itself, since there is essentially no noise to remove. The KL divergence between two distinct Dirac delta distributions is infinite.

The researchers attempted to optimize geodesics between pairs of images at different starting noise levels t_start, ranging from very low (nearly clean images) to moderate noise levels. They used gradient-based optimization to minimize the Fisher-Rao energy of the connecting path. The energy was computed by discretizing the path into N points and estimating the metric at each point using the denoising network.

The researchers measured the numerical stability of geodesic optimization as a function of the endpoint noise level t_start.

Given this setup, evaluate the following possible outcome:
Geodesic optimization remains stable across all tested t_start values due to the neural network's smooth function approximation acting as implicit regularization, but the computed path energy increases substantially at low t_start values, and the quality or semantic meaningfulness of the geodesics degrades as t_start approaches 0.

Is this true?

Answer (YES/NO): NO